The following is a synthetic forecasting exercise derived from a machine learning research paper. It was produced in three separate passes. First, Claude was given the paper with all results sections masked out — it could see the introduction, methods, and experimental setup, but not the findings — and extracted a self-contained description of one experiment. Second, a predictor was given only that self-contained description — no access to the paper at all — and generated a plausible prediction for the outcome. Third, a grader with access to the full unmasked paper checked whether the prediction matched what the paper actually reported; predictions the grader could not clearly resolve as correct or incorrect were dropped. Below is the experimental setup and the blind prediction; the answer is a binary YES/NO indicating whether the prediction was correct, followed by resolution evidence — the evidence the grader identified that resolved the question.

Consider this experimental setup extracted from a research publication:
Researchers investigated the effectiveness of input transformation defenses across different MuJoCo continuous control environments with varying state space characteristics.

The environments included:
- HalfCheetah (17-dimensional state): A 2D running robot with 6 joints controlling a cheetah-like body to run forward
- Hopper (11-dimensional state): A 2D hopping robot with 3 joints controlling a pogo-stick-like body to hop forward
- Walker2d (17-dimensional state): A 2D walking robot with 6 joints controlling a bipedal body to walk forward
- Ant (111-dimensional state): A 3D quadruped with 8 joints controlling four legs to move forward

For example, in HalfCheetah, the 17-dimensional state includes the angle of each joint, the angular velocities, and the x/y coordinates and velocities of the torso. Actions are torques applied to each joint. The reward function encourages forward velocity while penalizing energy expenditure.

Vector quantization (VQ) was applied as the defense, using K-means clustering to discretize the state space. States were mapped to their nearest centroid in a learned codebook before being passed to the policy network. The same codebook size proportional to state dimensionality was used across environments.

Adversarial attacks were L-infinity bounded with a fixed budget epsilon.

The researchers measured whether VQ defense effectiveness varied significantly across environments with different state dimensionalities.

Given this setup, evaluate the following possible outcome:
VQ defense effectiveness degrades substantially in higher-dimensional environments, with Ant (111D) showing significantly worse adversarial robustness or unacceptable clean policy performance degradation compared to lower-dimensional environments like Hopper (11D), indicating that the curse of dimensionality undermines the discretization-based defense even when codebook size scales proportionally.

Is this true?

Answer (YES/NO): NO